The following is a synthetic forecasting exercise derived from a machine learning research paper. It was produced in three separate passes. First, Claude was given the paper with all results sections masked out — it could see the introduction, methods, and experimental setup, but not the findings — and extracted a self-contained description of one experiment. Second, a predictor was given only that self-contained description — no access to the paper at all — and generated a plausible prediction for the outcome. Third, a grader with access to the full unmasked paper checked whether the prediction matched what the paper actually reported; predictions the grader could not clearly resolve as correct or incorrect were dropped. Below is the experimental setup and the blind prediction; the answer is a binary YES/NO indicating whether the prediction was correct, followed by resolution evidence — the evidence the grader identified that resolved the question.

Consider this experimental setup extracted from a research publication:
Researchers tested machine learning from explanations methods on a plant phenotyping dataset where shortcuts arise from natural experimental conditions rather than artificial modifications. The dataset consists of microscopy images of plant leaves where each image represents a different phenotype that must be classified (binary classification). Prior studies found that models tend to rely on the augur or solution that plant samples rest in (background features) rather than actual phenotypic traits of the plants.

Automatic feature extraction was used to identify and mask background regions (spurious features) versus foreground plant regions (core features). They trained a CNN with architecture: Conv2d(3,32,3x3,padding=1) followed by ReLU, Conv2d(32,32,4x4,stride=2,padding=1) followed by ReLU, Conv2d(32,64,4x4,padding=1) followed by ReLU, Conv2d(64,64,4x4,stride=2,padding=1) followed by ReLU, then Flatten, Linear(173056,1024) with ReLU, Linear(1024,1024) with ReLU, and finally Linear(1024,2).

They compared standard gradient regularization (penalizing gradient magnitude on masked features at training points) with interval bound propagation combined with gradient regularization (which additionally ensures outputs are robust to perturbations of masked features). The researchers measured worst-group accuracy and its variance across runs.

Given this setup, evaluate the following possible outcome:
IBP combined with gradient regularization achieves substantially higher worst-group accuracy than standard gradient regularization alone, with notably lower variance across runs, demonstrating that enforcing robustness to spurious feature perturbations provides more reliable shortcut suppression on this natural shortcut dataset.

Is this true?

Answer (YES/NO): YES